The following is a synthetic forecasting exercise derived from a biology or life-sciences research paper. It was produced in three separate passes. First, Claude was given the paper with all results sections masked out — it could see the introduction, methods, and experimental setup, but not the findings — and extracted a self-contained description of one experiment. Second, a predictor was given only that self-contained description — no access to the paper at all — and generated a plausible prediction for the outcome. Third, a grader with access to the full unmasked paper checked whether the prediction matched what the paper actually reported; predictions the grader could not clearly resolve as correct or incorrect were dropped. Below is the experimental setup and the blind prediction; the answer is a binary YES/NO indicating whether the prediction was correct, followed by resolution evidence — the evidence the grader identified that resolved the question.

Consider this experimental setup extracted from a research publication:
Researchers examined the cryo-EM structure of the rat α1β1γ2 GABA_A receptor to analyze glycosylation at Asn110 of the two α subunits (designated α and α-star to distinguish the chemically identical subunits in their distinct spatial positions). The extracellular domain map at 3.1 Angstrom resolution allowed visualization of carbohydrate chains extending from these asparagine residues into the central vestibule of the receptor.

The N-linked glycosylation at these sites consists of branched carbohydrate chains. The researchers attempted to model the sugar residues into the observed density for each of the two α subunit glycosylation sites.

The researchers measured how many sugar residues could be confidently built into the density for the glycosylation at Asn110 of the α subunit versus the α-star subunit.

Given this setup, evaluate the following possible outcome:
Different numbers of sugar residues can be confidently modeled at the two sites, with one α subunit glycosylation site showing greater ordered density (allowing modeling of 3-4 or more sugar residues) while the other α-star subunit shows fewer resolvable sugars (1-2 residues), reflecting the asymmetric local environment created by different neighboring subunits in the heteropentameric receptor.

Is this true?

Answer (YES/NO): NO